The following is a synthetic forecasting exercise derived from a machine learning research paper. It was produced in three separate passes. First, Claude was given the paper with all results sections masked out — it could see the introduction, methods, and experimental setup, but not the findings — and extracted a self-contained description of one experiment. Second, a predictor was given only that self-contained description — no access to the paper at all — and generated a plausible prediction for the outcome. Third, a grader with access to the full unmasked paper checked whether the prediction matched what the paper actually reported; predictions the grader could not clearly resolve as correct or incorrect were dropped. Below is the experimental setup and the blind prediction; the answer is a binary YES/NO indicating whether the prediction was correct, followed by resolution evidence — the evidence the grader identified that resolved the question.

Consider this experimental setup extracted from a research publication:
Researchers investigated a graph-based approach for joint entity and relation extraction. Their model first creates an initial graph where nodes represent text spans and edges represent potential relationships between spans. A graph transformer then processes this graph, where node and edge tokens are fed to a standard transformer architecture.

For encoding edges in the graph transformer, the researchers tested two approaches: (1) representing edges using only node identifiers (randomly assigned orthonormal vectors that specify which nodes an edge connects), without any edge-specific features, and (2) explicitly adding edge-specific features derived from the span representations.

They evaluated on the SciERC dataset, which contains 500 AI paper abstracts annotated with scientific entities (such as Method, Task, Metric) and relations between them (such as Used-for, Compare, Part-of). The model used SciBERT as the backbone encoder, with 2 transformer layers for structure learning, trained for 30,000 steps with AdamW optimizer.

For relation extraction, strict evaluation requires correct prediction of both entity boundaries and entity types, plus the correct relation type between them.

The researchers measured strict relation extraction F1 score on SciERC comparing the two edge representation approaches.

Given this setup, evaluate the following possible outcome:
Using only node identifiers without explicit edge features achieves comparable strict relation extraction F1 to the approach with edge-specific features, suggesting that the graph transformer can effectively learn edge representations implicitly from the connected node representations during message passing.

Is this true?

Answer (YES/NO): NO